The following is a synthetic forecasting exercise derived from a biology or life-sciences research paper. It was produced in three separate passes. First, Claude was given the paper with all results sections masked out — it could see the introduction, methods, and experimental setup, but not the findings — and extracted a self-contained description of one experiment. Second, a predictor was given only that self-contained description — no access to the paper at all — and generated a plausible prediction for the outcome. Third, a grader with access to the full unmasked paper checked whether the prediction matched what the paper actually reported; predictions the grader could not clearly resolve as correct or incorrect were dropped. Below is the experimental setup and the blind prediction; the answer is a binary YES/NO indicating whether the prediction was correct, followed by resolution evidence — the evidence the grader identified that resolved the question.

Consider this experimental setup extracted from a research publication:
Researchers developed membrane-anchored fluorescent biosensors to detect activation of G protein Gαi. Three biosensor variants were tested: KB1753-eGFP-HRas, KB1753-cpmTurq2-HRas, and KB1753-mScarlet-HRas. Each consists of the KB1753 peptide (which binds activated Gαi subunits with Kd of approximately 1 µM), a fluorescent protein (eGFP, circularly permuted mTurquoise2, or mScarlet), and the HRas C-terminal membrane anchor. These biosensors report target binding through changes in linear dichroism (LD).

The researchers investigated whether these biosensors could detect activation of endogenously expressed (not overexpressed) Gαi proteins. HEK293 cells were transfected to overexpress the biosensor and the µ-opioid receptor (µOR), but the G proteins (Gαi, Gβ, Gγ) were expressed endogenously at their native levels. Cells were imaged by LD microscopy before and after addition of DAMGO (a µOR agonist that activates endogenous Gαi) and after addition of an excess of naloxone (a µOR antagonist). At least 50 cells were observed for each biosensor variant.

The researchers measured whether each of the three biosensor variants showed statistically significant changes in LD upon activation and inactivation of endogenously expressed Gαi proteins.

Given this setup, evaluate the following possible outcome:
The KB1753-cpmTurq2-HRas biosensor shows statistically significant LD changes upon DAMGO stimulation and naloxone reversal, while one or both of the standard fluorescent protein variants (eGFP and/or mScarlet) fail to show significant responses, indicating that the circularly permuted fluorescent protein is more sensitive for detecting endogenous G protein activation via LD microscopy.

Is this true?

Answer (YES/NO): NO